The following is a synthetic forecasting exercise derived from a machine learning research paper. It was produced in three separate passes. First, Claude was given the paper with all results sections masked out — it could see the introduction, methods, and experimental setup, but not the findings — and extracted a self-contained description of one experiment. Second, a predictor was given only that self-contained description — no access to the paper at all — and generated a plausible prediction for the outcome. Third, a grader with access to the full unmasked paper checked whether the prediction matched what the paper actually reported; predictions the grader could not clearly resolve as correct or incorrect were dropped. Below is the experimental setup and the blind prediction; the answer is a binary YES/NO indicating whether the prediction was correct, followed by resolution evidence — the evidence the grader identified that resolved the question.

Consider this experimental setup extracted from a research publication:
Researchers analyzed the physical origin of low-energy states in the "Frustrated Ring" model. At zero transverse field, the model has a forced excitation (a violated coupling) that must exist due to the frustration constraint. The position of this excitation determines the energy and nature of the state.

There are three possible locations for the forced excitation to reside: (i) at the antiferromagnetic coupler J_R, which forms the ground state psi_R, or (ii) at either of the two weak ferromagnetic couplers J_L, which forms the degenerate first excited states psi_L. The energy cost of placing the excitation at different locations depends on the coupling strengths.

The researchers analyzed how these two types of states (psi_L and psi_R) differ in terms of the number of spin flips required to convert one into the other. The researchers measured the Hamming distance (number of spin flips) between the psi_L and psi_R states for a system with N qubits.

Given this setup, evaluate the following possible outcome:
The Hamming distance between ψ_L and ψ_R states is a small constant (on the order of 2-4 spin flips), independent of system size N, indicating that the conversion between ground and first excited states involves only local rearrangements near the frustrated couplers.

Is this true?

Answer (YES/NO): NO